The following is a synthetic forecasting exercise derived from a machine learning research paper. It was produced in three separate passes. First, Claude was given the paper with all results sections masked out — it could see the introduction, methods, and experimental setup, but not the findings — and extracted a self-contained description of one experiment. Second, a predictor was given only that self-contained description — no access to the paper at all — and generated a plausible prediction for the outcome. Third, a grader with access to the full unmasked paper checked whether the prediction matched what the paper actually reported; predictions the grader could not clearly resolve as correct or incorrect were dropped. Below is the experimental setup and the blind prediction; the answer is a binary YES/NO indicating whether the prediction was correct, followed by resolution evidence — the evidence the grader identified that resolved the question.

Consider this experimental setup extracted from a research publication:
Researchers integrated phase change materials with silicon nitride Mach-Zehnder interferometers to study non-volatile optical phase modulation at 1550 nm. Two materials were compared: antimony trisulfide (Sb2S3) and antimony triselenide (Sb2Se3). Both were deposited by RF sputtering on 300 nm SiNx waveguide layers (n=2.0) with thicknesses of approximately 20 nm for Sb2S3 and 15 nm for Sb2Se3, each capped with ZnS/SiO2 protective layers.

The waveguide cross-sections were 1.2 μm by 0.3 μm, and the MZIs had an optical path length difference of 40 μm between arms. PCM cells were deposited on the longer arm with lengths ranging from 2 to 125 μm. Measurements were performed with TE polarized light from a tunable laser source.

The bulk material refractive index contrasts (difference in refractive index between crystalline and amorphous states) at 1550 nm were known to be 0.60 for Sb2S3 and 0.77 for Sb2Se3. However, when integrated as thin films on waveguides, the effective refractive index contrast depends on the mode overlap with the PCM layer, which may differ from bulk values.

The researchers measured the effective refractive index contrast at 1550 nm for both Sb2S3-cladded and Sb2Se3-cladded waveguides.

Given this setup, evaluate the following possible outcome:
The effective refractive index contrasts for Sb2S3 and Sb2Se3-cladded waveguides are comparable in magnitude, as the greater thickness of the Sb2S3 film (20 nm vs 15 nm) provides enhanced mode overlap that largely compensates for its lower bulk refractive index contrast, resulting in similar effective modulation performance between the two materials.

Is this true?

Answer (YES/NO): NO